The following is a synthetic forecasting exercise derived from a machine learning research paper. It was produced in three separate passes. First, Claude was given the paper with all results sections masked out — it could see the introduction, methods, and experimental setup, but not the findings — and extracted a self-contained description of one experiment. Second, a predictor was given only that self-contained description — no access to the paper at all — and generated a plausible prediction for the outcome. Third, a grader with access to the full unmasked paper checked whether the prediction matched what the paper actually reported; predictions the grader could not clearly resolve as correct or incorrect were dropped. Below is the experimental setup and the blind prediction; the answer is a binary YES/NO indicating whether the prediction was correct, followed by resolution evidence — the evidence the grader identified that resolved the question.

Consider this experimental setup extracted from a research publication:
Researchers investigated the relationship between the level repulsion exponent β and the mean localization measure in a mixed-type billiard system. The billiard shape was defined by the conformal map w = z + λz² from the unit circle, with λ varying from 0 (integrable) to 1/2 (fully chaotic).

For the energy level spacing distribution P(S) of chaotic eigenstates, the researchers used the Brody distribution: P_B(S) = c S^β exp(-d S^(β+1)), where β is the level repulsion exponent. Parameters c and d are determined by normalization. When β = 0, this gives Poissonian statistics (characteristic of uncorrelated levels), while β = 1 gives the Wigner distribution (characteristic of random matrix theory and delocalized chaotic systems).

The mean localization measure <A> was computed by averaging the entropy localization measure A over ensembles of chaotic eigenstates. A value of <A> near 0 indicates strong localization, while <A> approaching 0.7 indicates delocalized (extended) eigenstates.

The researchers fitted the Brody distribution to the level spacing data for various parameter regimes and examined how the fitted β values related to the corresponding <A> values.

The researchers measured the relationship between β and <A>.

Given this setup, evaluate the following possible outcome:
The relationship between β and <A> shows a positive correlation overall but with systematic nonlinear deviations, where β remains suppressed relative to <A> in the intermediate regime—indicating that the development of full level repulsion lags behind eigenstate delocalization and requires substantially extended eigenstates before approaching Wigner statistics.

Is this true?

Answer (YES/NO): NO